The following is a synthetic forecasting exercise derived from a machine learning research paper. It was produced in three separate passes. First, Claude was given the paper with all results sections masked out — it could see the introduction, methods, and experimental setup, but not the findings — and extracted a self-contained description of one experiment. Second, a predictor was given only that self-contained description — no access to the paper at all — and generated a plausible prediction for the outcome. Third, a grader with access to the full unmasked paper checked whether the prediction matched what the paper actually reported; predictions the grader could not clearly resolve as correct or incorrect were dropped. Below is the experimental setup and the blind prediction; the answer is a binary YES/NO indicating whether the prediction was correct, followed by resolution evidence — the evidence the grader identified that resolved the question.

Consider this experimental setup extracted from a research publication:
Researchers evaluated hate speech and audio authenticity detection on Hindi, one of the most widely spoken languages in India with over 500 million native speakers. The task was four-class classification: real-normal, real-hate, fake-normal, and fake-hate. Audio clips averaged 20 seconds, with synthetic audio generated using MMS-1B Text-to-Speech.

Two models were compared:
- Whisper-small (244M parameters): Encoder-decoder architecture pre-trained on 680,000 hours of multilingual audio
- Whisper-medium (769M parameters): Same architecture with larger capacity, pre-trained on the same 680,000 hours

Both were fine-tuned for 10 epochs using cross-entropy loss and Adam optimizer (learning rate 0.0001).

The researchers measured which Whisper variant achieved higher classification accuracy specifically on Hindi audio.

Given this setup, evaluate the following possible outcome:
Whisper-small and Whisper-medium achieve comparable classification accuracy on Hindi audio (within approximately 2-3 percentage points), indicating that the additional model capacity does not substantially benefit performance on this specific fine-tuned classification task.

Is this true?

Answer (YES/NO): YES